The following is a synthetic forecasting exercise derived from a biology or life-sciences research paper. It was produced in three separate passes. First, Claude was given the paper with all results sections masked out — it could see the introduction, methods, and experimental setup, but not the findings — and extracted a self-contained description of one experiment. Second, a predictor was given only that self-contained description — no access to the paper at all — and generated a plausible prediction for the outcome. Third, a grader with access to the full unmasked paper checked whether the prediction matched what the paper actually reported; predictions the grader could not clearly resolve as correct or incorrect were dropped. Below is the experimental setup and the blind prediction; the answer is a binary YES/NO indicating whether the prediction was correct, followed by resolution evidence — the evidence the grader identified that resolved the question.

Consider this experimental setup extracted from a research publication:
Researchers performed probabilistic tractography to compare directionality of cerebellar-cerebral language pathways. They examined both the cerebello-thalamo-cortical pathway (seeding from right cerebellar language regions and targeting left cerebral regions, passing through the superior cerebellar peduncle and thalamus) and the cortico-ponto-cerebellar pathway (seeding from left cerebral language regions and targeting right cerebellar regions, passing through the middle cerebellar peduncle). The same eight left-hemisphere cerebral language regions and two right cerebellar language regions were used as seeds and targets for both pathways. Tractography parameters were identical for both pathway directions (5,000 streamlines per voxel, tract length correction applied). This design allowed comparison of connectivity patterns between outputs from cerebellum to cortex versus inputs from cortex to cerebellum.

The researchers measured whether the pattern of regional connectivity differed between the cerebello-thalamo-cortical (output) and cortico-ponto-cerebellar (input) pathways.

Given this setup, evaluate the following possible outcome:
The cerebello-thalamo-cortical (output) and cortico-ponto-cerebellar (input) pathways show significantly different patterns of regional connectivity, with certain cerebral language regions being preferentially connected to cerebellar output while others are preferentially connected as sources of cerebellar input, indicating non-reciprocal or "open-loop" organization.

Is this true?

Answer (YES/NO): YES